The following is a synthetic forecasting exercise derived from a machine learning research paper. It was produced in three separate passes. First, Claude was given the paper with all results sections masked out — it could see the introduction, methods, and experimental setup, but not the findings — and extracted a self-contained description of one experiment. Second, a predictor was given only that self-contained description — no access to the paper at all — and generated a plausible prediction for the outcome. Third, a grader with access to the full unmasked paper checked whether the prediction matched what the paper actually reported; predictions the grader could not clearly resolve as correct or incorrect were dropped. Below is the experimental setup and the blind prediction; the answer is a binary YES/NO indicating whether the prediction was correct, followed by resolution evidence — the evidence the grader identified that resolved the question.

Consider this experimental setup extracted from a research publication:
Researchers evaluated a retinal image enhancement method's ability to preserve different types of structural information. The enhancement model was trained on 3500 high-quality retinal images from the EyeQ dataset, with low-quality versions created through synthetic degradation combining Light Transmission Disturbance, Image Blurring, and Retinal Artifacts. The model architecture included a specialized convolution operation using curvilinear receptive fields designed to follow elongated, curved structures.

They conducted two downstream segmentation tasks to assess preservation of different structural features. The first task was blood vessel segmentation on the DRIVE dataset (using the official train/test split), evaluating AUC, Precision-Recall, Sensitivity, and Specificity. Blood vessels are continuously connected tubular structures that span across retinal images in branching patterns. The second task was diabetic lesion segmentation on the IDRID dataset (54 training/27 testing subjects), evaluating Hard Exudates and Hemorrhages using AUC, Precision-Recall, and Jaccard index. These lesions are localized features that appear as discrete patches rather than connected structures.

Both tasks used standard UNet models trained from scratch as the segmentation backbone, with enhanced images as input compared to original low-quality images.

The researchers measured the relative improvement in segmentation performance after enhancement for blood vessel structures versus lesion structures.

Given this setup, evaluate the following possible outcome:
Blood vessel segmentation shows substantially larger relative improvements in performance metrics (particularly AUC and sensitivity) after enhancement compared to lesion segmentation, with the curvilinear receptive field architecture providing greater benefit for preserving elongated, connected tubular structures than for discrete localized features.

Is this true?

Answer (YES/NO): NO